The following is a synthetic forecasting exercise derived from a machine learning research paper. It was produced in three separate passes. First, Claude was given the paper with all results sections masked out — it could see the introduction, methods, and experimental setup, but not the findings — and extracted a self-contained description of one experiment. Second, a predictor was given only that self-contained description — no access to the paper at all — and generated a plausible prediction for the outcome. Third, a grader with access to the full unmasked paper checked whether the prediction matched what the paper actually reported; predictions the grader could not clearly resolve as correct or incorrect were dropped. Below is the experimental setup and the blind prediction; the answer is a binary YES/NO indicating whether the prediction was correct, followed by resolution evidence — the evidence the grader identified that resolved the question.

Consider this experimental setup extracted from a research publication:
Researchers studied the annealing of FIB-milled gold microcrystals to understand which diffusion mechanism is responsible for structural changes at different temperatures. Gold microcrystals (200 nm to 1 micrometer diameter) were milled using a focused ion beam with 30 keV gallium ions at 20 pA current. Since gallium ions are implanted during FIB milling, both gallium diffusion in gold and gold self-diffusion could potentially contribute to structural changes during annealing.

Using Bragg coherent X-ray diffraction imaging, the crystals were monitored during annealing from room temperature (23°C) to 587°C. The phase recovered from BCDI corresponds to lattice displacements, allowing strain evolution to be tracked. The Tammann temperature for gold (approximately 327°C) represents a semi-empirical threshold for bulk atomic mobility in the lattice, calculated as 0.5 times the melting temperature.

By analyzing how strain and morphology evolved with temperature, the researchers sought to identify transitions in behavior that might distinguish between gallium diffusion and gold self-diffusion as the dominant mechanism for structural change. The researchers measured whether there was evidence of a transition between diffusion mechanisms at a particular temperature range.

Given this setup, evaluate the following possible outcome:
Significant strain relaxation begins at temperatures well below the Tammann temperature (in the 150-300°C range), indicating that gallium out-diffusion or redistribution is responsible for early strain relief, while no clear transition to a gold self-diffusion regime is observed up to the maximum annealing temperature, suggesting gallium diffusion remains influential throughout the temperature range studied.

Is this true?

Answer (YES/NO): NO